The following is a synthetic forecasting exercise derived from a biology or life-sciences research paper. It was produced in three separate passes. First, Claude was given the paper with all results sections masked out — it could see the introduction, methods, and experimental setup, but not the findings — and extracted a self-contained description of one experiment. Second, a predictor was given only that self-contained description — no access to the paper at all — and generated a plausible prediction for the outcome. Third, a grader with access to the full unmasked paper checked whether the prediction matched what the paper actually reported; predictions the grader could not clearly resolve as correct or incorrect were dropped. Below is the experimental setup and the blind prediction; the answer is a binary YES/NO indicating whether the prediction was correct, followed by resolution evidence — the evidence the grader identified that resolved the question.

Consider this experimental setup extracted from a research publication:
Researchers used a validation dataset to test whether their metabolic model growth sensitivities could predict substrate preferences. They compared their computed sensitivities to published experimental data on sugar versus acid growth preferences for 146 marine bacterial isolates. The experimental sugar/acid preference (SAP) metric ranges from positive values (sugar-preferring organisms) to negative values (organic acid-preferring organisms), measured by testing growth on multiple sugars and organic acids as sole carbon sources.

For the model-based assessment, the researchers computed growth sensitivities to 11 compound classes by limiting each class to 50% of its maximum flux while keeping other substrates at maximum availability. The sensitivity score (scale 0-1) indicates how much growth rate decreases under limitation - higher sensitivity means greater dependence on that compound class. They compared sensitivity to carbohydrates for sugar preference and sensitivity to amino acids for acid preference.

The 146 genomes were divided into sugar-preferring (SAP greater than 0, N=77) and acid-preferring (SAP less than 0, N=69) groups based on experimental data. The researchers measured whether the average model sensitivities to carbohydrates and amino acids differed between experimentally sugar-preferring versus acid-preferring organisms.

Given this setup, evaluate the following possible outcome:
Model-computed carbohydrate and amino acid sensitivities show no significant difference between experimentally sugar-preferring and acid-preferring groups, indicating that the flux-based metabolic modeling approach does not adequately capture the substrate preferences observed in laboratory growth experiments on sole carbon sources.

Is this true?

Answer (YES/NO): NO